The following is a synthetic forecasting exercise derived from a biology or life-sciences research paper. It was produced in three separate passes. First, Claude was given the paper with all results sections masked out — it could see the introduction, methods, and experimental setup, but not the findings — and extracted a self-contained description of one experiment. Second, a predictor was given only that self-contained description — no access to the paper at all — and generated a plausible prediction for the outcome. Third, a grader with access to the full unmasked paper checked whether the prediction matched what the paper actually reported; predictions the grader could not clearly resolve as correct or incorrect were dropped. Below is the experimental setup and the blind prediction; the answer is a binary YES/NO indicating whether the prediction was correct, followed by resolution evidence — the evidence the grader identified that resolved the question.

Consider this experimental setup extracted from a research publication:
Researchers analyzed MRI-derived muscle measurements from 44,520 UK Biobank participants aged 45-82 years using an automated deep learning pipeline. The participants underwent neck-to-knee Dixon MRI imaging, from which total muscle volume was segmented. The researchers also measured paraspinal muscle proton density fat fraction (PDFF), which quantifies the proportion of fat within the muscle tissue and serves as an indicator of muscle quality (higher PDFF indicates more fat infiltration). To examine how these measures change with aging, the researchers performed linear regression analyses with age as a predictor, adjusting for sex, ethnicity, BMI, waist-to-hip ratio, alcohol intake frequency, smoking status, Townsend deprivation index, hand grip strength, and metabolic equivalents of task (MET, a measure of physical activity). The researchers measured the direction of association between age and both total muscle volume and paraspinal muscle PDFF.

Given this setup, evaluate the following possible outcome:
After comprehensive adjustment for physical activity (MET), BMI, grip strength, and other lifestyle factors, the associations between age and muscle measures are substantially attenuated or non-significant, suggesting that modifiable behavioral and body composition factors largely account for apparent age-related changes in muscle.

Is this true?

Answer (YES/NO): NO